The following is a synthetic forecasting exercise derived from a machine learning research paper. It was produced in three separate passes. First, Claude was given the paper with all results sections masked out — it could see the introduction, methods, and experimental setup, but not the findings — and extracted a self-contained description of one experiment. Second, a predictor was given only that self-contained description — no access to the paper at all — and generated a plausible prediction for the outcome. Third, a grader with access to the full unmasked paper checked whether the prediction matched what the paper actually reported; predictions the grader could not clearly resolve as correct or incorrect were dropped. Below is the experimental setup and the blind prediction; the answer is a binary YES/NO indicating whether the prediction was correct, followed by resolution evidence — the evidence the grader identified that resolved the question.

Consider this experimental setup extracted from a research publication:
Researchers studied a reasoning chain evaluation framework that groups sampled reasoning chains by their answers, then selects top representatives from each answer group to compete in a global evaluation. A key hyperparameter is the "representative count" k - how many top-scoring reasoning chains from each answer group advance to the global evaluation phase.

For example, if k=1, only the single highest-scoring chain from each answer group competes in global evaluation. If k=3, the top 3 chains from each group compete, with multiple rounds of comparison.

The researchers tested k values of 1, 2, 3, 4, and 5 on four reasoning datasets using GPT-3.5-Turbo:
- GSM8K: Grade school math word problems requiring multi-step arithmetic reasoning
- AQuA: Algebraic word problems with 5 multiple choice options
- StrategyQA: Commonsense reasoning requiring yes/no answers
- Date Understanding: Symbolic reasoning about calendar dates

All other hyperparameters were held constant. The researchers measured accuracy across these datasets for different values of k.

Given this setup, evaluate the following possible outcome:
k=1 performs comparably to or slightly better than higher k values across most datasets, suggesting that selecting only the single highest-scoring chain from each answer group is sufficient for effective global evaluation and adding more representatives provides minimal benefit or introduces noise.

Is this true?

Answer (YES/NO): NO